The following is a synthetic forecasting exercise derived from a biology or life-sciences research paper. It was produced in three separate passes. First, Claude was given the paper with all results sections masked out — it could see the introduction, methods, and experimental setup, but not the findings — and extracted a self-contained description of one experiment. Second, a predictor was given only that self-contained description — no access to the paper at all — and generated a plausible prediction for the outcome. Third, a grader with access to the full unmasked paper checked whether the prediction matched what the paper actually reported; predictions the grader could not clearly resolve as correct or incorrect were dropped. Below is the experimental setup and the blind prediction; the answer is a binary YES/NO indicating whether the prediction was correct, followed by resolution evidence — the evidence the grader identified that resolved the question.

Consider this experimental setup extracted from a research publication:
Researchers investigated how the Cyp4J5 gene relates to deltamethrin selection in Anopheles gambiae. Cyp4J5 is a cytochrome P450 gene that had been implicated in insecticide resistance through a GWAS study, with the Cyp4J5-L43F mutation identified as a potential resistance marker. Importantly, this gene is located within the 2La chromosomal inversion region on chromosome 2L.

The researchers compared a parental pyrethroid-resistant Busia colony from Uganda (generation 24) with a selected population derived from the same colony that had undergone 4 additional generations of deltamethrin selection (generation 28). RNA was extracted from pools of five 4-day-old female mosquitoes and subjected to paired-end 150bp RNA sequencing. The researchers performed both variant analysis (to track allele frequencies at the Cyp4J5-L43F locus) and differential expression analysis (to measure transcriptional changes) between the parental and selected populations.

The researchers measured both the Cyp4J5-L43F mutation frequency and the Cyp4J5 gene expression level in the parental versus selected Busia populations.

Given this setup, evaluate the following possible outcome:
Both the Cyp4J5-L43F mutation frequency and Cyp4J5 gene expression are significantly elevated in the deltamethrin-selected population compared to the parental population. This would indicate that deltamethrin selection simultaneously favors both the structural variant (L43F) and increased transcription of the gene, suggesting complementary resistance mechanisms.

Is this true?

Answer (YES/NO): YES